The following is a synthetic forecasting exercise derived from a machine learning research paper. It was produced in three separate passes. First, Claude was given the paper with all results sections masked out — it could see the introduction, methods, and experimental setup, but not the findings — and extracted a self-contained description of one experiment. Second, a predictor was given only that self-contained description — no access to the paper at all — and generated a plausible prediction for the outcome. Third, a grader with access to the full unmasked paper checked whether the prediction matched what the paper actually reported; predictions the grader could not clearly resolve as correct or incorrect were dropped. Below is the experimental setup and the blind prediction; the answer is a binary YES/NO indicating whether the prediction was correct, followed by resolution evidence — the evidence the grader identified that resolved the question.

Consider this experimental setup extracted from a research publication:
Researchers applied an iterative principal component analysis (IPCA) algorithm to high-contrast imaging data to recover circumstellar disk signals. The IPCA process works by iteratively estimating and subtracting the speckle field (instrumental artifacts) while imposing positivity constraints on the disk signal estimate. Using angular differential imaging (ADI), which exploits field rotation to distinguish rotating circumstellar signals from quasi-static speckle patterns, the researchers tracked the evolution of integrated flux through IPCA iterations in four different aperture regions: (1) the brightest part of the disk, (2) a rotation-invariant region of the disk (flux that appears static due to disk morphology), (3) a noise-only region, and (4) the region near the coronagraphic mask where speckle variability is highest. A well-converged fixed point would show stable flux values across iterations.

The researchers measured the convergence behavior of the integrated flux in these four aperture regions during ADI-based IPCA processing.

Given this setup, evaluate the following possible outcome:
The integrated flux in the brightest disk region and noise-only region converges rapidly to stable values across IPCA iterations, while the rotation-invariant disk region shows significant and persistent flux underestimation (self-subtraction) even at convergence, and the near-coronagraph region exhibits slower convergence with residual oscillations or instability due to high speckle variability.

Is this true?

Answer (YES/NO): NO